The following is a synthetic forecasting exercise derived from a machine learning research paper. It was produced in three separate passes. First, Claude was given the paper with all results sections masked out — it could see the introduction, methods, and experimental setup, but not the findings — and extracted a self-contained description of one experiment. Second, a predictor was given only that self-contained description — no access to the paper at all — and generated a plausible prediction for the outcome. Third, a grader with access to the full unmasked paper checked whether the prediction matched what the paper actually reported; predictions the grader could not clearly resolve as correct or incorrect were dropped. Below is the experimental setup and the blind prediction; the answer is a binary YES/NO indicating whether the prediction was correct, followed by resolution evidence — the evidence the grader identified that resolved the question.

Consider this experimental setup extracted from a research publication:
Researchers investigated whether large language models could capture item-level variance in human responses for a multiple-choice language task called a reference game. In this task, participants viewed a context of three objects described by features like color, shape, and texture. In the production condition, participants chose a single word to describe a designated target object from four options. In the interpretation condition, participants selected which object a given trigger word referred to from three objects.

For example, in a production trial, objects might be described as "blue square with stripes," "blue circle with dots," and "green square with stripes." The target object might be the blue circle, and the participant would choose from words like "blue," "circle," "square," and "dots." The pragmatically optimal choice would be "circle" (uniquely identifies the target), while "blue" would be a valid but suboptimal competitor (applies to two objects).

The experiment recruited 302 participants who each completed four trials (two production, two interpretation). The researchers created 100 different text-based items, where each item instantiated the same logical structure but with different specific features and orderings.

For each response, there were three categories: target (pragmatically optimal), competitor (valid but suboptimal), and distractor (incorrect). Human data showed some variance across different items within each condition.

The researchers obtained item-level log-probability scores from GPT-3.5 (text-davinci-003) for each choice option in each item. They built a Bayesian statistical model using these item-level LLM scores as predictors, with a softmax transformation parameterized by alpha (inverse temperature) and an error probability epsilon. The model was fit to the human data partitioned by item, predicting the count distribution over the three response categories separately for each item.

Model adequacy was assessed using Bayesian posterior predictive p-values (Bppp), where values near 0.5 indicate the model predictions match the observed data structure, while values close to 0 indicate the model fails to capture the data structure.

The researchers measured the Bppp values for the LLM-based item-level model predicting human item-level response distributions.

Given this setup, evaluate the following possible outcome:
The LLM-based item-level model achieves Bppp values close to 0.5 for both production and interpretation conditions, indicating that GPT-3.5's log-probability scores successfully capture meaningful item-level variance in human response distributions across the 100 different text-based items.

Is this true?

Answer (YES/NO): NO